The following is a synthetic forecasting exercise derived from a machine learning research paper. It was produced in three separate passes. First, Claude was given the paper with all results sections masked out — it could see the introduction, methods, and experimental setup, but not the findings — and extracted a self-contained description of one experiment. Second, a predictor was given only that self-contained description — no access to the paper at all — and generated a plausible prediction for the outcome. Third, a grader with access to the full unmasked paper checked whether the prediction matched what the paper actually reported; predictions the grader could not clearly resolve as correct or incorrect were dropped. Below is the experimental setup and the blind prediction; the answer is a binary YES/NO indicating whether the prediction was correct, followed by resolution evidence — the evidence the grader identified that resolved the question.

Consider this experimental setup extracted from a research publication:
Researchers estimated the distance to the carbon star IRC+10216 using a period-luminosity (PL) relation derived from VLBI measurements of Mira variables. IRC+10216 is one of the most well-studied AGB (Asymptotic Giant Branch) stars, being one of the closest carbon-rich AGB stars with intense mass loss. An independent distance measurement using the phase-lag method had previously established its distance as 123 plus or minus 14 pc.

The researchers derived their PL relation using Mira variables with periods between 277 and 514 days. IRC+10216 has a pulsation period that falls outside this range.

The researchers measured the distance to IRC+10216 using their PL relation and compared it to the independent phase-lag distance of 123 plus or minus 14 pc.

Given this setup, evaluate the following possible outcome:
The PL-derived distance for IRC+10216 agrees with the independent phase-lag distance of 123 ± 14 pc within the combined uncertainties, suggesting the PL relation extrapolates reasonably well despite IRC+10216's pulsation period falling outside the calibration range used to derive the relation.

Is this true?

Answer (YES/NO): NO